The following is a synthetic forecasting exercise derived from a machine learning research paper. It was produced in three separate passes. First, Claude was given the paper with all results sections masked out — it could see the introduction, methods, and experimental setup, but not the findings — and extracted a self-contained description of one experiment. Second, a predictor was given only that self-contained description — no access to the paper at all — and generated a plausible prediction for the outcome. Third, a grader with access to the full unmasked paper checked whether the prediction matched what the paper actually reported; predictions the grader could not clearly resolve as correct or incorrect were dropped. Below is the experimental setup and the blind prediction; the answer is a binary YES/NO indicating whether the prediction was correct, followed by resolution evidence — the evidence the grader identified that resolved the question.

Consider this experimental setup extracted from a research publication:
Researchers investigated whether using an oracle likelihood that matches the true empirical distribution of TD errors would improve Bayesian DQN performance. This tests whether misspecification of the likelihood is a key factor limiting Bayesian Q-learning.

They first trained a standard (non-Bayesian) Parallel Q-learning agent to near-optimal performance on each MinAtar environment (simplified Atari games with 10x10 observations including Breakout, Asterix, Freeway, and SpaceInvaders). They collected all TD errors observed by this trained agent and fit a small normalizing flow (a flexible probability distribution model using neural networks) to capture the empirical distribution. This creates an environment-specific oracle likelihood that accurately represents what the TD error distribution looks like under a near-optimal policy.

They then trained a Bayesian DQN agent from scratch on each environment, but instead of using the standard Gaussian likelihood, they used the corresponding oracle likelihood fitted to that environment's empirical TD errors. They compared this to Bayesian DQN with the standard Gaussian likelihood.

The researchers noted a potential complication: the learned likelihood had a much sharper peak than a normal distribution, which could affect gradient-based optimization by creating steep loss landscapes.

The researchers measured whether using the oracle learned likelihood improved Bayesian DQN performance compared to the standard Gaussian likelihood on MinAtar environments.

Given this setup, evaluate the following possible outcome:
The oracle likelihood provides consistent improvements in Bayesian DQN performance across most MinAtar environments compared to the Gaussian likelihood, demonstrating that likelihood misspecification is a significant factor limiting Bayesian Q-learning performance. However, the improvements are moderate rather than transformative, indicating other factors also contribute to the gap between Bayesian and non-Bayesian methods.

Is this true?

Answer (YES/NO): NO